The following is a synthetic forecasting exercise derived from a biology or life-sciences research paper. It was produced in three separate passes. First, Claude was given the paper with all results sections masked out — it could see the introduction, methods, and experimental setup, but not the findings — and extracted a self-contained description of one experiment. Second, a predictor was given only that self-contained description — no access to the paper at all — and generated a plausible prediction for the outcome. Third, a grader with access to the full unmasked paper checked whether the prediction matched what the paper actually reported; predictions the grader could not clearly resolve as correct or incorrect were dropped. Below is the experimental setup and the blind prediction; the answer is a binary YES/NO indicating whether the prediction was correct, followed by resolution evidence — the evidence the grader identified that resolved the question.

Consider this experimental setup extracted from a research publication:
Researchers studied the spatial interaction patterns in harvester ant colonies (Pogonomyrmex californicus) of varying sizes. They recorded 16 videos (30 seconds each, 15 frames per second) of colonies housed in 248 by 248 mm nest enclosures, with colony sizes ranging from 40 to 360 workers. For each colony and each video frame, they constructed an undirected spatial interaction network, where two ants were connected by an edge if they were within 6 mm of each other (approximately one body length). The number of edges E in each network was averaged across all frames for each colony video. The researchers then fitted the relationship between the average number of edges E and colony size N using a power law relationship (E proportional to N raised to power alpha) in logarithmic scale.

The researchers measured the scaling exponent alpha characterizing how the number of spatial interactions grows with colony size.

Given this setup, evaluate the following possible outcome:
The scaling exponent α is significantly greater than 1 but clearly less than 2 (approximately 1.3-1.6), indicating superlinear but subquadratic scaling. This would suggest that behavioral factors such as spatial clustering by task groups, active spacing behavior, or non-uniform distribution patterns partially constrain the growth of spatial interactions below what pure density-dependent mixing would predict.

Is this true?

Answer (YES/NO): YES